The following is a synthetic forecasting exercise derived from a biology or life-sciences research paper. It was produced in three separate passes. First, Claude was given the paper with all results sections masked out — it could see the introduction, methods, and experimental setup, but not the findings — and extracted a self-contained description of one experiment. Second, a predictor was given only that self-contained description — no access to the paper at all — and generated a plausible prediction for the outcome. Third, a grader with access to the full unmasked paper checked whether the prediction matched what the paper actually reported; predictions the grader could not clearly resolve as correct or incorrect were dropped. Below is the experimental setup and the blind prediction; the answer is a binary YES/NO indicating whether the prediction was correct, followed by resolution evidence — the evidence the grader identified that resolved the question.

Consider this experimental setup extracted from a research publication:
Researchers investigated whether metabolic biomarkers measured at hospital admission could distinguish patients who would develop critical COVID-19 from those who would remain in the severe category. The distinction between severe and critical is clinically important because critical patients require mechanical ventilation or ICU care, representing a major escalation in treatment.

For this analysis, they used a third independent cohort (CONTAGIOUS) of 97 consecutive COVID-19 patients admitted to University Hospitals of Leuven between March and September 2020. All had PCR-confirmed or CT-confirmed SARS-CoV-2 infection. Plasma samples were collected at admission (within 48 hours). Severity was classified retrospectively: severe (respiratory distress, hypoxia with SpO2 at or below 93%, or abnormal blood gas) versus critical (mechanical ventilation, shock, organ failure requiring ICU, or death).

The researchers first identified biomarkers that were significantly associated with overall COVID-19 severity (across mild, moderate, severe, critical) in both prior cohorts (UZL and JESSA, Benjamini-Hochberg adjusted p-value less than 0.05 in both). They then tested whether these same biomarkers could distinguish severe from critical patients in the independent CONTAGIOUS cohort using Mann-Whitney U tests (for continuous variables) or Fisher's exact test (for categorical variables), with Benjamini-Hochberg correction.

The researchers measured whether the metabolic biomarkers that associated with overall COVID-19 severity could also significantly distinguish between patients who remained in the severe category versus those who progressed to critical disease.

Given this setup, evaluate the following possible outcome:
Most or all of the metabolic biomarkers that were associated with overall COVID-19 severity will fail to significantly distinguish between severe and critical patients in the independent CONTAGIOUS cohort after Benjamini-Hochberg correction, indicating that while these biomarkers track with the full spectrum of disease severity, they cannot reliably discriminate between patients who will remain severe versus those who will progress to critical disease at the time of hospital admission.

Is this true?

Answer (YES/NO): NO